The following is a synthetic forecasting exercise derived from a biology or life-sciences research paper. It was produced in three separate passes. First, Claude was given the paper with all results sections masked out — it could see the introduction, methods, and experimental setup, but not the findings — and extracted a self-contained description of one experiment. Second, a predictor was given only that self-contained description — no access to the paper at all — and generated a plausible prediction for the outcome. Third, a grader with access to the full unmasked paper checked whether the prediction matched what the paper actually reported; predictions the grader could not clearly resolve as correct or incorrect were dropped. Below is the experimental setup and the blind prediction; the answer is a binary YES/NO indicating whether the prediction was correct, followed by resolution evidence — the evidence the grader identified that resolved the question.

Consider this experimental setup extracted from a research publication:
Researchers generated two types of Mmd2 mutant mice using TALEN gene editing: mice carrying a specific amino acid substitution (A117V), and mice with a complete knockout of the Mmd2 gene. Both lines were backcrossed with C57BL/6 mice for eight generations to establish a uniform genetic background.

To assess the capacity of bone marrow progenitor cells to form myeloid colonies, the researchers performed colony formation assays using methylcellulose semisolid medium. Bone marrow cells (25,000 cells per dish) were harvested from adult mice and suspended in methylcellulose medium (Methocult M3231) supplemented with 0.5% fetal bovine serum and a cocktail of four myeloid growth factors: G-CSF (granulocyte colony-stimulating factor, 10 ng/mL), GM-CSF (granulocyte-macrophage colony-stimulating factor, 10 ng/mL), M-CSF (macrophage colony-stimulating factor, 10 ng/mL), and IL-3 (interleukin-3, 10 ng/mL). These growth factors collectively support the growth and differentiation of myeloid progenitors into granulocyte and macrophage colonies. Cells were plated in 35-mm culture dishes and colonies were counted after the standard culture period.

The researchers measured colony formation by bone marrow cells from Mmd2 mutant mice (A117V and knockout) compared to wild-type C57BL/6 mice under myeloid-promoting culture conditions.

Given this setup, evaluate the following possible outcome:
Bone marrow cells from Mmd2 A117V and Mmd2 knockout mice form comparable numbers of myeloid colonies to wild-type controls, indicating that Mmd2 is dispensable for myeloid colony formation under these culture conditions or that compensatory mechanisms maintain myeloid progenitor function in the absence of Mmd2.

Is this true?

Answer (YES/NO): NO